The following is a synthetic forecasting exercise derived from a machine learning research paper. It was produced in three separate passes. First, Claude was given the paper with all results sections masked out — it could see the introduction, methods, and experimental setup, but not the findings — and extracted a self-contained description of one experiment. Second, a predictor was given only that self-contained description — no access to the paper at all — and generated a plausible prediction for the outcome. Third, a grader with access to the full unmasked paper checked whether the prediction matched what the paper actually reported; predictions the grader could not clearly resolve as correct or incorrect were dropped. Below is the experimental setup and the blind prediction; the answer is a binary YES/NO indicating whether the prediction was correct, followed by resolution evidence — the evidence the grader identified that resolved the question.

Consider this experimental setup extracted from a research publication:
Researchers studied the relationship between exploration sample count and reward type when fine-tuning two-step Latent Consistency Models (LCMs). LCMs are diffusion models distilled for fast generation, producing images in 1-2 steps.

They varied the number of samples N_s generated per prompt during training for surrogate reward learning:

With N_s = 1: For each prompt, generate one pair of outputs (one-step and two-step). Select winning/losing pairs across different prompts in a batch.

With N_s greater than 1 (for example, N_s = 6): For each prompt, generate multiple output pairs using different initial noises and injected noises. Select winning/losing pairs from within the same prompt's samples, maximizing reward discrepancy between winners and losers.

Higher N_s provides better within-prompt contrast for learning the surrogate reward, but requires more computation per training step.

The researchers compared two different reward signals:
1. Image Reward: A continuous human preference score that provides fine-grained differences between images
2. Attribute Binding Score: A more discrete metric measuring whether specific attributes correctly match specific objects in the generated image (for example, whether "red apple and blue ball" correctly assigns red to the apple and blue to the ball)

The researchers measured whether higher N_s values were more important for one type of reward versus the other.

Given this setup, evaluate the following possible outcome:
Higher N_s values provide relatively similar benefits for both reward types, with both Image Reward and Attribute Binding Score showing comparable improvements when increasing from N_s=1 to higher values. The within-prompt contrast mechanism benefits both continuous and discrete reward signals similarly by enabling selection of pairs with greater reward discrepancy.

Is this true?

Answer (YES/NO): NO